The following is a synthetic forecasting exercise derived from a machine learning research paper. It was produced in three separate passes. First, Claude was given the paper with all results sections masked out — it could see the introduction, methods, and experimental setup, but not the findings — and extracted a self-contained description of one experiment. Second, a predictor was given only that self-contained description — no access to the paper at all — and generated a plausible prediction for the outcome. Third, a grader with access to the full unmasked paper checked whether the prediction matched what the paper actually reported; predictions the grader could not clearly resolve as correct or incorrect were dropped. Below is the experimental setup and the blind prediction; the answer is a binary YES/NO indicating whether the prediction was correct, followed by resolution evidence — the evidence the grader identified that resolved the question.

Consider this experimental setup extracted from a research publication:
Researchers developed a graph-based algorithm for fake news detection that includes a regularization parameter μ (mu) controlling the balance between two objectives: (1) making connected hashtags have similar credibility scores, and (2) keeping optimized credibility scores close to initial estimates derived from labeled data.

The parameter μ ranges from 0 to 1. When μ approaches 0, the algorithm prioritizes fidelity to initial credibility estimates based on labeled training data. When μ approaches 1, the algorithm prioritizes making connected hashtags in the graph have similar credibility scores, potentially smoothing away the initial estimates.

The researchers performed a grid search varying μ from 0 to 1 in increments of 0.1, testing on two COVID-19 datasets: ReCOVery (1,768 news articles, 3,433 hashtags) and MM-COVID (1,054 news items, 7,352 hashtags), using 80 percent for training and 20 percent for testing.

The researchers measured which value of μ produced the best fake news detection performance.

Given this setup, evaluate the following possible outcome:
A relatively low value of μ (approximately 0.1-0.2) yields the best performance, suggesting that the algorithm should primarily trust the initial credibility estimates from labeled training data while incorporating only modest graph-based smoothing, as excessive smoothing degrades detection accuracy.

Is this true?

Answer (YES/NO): NO